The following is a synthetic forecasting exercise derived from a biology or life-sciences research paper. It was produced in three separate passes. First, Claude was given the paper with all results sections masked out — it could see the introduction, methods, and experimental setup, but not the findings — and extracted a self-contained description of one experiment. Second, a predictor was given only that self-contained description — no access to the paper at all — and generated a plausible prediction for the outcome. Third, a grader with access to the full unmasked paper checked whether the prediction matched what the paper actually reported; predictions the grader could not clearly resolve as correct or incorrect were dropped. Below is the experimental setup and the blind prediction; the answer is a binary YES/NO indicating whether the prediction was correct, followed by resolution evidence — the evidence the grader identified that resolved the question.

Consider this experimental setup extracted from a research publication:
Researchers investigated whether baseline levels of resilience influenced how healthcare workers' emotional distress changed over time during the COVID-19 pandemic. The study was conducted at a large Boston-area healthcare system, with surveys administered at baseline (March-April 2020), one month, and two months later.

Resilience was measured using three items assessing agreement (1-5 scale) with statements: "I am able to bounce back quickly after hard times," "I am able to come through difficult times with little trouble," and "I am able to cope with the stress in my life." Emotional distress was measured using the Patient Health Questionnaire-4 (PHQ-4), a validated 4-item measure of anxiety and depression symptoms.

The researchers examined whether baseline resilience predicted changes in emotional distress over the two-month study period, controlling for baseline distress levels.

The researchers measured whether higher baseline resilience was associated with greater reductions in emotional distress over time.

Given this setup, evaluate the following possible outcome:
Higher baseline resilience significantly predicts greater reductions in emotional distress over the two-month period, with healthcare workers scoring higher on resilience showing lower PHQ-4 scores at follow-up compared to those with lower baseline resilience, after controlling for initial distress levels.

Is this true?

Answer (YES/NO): NO